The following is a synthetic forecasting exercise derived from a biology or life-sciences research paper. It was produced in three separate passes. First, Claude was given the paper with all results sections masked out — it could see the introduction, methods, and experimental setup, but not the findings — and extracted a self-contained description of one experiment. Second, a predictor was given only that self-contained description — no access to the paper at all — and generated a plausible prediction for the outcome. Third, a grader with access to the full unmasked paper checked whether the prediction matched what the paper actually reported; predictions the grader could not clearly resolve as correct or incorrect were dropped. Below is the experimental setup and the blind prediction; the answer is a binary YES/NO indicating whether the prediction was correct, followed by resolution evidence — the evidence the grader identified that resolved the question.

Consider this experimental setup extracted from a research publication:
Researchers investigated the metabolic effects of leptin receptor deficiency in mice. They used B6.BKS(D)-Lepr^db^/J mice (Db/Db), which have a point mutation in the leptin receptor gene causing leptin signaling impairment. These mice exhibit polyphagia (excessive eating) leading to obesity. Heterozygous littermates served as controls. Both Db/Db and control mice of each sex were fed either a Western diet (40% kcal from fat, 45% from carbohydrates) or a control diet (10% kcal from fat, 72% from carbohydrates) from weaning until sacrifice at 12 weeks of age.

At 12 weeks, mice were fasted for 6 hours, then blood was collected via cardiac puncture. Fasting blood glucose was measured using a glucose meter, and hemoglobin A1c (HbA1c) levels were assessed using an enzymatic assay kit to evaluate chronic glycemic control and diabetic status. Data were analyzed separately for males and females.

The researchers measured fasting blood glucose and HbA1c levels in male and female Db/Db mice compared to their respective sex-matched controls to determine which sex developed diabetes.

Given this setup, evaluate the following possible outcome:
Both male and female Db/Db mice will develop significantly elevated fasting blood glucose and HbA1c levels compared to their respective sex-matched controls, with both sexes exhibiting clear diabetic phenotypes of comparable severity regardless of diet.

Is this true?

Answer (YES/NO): NO